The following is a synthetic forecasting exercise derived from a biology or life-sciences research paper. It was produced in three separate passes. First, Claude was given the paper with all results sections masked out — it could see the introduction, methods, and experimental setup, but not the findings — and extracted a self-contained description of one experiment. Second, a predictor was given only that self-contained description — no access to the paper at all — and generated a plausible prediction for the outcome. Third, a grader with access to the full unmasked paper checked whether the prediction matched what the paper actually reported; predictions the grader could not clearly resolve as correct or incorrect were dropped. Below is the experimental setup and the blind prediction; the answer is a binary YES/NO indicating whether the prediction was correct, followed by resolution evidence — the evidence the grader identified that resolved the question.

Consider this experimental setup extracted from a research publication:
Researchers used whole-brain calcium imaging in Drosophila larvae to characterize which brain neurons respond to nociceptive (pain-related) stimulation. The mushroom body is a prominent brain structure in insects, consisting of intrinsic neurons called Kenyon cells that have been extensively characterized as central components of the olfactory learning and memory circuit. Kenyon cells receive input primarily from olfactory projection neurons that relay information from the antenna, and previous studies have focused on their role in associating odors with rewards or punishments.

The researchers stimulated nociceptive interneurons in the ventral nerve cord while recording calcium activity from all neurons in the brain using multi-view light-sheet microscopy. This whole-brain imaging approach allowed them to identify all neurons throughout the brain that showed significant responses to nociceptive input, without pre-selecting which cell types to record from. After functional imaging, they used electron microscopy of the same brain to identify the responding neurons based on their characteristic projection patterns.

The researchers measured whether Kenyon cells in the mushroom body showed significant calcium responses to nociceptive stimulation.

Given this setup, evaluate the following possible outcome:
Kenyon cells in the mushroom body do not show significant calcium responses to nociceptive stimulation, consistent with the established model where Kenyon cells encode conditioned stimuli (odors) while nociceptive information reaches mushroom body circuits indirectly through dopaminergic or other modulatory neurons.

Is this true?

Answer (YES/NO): NO